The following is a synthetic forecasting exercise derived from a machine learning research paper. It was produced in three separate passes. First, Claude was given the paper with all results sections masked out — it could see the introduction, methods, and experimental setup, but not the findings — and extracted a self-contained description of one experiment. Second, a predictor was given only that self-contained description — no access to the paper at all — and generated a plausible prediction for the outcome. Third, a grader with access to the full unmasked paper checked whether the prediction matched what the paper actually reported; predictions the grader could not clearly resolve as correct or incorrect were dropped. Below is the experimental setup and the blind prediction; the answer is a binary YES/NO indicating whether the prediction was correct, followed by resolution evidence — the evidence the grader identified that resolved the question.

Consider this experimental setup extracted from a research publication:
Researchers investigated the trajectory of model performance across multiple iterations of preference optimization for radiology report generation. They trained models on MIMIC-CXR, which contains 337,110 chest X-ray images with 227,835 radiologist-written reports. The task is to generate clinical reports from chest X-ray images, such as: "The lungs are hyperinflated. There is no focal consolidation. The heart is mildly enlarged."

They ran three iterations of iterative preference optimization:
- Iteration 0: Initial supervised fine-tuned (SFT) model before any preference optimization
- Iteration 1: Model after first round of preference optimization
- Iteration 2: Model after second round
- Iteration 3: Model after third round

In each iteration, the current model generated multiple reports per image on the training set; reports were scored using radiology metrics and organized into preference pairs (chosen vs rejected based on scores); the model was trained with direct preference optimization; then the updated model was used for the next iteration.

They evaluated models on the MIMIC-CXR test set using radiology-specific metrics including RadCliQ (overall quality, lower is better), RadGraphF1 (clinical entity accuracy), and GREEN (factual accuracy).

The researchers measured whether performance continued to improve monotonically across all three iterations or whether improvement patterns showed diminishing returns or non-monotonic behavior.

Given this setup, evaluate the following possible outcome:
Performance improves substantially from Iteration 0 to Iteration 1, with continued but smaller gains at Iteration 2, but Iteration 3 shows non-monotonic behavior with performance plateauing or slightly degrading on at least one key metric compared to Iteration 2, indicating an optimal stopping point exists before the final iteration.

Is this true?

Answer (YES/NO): NO